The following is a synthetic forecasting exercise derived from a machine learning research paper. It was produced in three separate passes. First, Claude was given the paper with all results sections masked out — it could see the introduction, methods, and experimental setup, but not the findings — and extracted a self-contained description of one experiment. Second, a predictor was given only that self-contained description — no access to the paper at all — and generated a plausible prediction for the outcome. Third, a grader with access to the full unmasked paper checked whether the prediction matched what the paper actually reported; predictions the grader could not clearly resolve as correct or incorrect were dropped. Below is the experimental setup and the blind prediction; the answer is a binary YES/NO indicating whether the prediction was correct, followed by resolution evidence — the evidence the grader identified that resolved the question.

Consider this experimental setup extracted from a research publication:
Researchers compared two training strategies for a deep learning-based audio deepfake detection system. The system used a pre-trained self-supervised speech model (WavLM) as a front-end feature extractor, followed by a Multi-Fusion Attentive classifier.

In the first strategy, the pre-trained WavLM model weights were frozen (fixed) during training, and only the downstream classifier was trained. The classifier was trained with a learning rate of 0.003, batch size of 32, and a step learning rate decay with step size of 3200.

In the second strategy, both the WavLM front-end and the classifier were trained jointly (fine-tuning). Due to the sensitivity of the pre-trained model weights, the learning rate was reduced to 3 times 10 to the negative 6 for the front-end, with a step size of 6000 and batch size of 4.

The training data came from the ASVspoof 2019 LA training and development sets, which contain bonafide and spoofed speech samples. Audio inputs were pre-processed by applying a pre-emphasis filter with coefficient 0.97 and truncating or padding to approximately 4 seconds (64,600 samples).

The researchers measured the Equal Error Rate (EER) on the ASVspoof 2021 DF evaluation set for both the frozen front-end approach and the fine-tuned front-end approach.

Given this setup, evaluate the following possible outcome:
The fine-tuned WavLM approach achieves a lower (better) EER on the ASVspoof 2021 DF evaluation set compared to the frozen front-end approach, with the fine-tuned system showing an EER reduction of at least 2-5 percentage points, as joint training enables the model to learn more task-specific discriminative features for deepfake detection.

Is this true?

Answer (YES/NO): YES